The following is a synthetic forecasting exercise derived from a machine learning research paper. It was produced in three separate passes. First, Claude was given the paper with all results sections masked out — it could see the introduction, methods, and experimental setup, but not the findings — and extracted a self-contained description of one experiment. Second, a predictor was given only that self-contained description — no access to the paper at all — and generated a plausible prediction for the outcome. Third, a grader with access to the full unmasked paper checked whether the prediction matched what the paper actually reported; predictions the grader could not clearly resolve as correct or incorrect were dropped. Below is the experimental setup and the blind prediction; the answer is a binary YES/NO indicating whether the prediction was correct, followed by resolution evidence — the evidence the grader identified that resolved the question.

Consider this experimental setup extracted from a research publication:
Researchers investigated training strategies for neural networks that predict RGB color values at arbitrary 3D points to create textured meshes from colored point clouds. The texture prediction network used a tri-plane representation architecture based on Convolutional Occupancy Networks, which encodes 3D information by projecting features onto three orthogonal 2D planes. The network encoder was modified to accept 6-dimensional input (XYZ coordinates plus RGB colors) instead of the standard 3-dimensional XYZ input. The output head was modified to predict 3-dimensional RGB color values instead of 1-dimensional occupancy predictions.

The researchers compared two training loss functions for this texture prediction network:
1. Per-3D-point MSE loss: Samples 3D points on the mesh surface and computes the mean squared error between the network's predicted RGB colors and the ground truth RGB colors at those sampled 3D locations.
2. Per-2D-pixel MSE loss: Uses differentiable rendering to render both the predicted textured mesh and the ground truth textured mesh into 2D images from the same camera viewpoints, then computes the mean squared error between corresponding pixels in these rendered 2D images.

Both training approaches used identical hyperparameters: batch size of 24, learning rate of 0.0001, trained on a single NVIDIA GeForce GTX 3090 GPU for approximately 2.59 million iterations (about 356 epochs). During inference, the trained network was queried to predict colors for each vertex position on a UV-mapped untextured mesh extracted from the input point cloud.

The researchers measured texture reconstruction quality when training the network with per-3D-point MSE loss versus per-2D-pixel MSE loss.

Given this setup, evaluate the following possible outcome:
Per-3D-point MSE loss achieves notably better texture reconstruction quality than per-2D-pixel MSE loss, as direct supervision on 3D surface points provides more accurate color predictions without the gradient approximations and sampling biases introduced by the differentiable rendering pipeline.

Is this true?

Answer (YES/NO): YES